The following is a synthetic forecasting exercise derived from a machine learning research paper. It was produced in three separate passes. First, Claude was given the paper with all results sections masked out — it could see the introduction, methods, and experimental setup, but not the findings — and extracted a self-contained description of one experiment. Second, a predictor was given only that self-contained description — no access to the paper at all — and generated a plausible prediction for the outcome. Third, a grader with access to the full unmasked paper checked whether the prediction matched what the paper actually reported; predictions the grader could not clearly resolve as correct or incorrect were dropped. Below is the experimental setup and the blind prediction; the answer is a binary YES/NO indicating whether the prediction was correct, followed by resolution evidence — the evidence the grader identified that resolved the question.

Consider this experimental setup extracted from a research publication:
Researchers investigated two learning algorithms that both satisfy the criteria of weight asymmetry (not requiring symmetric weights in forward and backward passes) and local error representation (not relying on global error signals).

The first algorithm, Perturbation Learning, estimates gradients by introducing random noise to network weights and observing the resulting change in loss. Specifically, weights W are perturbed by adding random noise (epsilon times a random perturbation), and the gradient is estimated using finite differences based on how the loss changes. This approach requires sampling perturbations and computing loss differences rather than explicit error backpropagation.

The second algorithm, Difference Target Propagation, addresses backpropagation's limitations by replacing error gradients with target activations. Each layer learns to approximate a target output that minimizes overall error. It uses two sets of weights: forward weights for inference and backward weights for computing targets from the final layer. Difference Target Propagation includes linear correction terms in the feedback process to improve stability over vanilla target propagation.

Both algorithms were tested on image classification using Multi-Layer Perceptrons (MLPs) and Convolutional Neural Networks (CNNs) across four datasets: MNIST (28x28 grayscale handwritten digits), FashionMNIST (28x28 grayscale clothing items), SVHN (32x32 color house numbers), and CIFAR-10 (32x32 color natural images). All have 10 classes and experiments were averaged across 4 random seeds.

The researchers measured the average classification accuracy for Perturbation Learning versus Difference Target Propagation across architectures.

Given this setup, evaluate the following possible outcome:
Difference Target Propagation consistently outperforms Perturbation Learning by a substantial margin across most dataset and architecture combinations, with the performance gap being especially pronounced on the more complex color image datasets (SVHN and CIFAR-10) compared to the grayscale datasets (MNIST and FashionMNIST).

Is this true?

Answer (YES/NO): NO